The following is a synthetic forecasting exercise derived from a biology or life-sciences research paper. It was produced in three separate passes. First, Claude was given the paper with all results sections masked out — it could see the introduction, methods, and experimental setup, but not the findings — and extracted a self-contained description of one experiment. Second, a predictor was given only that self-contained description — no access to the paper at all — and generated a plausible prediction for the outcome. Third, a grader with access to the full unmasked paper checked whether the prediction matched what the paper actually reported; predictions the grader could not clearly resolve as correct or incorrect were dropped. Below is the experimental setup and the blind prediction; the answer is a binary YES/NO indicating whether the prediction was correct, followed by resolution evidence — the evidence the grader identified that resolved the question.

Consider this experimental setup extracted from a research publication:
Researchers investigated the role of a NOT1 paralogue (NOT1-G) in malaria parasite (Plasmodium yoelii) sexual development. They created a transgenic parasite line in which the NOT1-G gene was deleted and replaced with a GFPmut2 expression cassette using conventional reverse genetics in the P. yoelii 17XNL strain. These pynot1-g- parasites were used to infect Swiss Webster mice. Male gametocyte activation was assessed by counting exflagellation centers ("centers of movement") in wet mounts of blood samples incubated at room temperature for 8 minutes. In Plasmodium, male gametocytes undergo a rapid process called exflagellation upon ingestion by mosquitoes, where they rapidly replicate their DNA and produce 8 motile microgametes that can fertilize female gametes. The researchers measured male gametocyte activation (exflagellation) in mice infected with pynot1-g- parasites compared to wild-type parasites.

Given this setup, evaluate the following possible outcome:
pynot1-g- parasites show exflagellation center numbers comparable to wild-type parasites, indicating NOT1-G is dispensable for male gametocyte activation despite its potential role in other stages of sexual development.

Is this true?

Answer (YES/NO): NO